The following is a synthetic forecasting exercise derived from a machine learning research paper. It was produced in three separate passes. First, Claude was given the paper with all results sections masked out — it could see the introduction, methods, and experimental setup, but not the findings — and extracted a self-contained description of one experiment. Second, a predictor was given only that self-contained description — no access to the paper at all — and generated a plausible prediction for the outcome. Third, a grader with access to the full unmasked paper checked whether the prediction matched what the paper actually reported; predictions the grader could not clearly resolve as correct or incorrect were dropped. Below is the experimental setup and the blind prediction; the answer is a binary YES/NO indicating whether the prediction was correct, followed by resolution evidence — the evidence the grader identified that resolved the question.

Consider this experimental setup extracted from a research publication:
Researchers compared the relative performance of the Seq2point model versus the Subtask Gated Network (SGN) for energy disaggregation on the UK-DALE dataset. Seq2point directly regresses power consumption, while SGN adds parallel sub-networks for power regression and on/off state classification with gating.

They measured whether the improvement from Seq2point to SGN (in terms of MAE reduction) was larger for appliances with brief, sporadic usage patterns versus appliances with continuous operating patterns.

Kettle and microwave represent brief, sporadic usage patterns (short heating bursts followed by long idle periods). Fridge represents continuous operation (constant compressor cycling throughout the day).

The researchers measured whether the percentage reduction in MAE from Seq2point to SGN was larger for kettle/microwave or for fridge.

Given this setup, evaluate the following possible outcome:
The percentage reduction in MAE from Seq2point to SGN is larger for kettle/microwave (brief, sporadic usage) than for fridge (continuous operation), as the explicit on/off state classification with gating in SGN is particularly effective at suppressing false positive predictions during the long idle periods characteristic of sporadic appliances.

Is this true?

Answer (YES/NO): YES